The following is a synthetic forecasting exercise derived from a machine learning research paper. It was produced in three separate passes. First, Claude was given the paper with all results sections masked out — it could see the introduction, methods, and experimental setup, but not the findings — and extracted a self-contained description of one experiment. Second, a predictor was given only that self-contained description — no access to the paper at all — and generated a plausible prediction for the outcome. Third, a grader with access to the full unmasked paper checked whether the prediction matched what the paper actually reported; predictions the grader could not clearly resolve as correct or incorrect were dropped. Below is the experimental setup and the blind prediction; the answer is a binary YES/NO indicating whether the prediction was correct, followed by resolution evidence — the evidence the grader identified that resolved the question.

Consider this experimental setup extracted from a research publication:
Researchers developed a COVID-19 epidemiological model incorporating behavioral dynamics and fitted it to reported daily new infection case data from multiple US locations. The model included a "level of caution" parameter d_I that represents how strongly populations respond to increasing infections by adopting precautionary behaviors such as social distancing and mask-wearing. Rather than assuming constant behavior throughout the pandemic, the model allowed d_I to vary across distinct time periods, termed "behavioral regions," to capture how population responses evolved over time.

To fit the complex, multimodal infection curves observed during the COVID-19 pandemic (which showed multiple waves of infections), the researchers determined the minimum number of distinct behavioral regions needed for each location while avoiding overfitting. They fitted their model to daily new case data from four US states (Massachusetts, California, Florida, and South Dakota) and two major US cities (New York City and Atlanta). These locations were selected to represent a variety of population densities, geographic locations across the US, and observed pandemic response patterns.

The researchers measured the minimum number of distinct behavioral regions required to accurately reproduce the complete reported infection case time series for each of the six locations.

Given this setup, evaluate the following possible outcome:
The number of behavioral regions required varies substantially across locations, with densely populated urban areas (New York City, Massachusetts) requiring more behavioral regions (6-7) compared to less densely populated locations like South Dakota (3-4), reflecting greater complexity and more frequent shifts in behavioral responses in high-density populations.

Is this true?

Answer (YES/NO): NO